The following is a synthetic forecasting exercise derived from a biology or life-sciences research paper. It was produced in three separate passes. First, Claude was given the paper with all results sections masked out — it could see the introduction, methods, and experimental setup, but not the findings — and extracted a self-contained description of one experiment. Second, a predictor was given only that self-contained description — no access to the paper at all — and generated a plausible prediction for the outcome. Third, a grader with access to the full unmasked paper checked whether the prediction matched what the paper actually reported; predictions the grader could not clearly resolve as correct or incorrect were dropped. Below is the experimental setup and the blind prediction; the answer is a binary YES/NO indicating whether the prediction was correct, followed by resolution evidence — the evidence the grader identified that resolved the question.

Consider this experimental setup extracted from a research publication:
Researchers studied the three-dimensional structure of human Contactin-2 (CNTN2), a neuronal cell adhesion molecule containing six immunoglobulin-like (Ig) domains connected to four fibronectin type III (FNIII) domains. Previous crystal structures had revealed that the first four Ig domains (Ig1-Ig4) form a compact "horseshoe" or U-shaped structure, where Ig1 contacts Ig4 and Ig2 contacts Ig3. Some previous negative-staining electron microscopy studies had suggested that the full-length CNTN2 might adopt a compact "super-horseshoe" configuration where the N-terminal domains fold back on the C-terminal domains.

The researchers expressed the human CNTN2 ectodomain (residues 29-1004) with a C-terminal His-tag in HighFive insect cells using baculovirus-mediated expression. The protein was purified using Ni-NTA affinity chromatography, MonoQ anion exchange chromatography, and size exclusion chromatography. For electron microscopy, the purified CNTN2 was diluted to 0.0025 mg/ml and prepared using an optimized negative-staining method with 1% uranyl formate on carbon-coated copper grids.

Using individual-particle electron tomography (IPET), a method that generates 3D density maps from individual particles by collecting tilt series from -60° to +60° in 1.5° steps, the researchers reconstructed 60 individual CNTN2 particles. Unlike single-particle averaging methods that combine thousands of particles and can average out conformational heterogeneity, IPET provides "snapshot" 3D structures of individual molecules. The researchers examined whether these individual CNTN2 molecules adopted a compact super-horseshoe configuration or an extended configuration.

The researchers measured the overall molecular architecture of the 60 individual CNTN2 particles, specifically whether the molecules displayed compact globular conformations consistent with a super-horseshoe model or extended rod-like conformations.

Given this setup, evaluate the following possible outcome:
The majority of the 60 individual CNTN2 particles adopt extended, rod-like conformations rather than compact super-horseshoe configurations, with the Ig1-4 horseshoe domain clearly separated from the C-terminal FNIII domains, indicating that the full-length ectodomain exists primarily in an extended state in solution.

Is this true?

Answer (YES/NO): NO